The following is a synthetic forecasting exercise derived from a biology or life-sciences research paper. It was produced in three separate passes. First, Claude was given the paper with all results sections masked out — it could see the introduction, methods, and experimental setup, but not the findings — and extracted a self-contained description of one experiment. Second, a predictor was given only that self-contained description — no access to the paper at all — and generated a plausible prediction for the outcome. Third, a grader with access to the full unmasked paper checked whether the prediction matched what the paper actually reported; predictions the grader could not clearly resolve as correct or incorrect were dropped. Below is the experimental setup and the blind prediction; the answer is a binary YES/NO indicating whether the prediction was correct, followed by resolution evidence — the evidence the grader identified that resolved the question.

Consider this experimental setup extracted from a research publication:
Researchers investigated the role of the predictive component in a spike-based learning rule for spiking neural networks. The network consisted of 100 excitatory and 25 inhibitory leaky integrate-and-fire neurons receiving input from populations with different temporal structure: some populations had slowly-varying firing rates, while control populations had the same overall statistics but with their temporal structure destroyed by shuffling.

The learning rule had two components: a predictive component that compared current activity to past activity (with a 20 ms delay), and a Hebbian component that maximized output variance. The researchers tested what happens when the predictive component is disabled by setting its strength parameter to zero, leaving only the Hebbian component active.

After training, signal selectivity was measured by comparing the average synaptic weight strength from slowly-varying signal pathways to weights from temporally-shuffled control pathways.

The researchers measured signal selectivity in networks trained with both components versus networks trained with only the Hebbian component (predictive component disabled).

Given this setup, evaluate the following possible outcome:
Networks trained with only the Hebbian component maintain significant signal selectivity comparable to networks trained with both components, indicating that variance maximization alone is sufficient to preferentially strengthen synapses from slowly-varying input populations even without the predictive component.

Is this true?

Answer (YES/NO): NO